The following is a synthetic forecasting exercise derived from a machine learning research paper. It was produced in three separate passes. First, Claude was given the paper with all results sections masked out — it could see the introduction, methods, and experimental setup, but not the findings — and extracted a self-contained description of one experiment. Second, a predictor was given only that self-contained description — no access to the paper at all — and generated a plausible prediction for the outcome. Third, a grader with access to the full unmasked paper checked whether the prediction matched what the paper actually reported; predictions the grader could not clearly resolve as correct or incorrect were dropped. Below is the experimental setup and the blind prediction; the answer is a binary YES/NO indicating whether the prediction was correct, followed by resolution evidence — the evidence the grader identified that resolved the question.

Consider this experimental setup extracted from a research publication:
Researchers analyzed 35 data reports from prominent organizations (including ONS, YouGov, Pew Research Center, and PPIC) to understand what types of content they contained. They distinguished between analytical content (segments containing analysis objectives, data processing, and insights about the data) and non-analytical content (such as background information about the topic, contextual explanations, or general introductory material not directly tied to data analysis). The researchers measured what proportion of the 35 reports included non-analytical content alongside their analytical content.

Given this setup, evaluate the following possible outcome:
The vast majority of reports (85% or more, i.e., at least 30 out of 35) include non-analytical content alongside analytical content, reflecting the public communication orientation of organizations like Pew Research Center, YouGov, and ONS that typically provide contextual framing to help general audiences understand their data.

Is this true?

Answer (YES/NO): NO